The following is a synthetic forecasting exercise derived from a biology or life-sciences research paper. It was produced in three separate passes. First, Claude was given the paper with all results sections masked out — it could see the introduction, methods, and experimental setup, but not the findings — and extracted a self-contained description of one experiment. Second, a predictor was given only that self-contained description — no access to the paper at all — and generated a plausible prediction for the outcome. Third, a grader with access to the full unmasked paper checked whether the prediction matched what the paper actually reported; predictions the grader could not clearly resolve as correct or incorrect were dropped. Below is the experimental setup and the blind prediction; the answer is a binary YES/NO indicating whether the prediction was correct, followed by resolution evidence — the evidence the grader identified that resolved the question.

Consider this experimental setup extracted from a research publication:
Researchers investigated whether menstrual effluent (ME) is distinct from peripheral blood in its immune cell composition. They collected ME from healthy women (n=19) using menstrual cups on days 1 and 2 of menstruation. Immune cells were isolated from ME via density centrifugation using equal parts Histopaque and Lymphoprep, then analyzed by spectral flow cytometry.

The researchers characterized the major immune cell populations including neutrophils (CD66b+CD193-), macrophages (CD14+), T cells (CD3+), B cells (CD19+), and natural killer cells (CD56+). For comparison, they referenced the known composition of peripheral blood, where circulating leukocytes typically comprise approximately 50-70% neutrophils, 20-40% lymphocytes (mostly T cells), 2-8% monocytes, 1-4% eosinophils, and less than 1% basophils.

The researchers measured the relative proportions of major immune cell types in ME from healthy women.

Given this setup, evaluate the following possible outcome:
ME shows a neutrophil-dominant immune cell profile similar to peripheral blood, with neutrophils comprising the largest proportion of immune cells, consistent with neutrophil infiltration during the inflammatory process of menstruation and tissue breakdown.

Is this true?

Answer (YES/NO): YES